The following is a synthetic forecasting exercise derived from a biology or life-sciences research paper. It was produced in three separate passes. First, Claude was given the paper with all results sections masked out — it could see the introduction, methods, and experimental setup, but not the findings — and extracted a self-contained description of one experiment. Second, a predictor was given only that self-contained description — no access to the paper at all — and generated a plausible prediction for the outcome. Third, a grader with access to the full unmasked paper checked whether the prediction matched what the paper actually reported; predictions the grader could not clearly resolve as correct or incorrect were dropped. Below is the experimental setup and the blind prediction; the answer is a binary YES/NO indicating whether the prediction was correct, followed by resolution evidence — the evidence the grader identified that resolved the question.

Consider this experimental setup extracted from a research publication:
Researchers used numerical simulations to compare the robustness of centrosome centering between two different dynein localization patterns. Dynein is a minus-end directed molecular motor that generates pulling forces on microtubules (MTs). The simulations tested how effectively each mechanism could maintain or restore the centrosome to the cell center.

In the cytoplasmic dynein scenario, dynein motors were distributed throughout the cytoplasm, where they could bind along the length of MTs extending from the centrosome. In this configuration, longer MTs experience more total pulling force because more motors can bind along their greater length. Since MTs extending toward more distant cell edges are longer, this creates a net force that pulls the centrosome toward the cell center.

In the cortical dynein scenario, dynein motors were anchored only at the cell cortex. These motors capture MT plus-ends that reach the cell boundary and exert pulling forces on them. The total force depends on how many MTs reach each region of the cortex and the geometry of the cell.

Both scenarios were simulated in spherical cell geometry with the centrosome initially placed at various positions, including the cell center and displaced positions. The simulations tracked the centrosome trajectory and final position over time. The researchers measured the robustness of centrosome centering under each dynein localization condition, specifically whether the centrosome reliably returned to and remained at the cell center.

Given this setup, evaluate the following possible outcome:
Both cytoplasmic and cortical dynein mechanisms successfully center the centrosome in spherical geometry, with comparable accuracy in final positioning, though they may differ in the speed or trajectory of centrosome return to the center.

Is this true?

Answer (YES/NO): YES